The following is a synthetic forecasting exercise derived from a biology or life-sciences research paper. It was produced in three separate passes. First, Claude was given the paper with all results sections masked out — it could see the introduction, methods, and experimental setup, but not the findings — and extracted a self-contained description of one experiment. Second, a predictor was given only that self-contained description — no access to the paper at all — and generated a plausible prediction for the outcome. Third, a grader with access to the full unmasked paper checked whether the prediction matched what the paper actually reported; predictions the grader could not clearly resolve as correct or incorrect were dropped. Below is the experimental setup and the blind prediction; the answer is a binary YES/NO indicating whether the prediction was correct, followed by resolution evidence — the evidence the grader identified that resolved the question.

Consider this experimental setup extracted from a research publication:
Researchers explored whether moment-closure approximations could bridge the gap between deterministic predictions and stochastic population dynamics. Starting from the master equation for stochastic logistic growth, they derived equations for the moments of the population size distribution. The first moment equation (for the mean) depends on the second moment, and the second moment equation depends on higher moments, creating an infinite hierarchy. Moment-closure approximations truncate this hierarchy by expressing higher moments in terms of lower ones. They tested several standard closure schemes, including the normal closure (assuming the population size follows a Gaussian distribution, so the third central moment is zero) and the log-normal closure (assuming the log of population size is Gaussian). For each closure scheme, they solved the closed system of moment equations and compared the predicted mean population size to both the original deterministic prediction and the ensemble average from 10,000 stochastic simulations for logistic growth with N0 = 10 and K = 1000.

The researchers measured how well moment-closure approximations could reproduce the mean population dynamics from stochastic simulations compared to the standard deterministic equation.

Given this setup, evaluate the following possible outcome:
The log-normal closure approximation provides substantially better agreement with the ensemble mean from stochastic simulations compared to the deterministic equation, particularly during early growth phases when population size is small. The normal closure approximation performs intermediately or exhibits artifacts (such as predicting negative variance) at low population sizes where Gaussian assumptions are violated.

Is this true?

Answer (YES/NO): NO